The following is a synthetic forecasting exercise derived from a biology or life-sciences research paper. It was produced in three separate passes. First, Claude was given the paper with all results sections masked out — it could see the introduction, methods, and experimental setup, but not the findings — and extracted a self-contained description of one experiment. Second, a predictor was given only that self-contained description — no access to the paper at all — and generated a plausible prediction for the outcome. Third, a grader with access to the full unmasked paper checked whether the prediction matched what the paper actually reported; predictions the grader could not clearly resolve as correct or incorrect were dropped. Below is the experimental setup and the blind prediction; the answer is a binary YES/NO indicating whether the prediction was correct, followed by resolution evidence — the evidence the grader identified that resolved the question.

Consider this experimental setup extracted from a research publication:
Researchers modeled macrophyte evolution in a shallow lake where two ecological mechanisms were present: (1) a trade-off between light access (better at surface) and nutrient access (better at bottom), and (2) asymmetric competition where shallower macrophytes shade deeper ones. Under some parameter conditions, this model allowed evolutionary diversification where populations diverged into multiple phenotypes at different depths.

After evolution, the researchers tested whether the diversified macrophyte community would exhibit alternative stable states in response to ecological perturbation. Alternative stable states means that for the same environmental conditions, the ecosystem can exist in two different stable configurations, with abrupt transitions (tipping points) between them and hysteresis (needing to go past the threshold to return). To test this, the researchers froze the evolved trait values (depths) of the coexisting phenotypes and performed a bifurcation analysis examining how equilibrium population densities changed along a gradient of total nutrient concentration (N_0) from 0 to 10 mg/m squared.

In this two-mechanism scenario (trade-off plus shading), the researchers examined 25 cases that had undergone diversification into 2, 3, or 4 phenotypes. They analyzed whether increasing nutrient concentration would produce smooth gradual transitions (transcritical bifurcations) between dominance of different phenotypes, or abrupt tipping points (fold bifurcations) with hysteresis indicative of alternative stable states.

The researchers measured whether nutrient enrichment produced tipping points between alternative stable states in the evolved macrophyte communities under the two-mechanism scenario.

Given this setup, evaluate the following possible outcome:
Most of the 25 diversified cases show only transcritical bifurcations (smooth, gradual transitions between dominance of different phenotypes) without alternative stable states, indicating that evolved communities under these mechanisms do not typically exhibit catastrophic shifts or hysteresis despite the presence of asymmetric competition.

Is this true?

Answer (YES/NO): YES